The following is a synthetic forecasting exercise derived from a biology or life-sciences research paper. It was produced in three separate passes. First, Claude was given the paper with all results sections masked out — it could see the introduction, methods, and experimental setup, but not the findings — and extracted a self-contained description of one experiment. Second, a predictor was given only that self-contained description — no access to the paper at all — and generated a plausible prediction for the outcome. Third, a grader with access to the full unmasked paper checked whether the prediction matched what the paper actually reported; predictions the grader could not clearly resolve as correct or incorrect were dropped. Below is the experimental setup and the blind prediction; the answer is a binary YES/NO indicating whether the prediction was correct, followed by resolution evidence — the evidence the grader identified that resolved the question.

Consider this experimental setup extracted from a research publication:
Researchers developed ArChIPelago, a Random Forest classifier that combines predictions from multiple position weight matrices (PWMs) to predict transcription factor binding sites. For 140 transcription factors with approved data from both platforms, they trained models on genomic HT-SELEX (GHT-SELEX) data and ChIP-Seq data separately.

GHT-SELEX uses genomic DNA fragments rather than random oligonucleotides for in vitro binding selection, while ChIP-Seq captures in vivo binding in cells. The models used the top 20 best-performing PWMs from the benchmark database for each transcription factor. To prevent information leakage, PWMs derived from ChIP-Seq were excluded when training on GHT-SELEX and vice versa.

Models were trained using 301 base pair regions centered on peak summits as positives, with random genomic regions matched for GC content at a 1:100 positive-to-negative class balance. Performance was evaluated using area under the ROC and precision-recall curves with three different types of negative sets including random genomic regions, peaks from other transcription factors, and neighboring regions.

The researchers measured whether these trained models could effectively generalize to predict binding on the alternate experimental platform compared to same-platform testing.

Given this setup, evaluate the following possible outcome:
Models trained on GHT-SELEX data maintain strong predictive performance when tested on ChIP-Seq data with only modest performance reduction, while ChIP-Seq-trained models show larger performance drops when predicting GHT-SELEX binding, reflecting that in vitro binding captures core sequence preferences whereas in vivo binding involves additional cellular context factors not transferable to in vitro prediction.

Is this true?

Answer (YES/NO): NO